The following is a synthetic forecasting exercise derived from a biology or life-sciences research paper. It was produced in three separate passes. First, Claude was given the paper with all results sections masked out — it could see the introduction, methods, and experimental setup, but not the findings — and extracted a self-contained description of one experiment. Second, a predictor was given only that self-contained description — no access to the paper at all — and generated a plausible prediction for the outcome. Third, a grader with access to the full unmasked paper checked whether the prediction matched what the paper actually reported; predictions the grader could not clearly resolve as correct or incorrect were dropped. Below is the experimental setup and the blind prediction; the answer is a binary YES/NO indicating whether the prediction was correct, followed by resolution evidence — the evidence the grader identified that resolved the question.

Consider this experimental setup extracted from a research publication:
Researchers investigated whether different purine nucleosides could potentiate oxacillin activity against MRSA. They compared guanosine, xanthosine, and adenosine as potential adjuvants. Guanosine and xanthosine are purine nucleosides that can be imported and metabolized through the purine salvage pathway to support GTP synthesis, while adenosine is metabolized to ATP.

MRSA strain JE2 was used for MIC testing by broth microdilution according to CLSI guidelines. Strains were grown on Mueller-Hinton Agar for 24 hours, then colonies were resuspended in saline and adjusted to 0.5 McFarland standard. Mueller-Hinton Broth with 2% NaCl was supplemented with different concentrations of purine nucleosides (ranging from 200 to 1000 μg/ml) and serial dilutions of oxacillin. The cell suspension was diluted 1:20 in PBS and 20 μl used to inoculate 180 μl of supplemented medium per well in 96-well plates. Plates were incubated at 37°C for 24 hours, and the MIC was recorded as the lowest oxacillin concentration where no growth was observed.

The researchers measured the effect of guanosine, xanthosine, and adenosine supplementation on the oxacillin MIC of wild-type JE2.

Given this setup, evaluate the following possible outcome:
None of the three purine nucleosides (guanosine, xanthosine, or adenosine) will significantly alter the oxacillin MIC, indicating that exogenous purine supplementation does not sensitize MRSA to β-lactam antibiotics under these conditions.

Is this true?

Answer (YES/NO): NO